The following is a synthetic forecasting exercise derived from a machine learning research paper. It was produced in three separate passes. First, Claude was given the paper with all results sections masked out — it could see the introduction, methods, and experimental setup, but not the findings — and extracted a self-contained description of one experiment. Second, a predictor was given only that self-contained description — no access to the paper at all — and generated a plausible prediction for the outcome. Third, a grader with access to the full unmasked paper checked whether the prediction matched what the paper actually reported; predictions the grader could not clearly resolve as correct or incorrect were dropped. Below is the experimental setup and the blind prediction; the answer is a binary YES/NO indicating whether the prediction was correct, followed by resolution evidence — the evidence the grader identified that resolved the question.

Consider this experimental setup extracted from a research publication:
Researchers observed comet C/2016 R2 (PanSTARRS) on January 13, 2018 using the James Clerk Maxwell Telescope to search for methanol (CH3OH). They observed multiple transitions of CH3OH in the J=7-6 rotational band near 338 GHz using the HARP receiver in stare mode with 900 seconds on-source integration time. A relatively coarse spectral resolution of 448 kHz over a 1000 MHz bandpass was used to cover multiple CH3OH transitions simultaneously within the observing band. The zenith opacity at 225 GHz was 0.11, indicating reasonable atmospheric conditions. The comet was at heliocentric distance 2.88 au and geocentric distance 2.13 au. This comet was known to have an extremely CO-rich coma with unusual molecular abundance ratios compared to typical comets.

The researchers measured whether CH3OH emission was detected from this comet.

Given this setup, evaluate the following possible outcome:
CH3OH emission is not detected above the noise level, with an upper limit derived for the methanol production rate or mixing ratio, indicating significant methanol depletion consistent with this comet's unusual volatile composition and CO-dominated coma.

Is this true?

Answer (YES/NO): NO